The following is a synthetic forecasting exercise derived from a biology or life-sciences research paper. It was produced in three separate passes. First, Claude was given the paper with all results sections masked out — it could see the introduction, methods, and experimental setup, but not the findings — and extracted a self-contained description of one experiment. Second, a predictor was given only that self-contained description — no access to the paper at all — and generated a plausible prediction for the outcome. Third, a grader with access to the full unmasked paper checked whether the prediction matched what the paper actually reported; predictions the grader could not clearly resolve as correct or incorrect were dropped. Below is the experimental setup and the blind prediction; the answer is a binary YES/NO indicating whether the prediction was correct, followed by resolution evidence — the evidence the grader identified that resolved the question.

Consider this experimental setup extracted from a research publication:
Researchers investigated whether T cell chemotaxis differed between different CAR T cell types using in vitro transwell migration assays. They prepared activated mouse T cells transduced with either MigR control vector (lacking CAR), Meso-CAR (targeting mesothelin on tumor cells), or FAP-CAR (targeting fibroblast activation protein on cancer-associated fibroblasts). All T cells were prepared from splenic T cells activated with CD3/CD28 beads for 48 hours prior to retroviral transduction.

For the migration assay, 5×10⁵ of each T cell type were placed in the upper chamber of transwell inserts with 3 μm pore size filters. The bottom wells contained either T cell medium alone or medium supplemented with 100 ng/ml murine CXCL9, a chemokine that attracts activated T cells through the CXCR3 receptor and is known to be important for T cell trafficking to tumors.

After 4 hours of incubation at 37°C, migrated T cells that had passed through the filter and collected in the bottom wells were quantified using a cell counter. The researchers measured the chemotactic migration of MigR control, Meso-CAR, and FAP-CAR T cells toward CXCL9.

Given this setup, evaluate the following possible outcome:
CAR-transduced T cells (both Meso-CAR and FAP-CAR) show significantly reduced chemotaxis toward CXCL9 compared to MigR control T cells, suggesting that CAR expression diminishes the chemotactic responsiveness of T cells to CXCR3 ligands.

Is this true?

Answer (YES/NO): NO